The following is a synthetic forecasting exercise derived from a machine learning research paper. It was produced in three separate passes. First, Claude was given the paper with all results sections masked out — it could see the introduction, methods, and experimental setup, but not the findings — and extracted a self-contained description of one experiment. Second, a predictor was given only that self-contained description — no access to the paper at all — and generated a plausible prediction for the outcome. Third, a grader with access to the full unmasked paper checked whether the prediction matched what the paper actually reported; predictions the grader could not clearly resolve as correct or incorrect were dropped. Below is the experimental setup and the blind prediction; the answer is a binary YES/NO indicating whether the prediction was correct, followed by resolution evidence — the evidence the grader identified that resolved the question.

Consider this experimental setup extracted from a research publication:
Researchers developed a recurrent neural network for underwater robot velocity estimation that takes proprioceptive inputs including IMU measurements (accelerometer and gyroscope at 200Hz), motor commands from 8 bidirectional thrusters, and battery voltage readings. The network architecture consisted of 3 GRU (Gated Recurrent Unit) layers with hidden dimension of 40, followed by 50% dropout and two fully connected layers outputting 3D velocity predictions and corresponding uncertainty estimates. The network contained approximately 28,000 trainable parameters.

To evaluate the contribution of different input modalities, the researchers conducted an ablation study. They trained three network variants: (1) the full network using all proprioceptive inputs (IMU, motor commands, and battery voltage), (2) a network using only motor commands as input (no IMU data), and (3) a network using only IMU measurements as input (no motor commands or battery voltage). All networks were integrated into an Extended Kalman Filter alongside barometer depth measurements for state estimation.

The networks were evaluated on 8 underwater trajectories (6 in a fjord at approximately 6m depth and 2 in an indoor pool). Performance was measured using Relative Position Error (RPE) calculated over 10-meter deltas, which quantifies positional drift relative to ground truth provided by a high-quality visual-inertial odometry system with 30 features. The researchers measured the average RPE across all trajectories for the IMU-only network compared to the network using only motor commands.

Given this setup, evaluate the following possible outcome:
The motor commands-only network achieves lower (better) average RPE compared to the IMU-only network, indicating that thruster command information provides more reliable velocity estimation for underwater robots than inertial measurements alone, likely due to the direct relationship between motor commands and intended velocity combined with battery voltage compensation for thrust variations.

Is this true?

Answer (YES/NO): YES